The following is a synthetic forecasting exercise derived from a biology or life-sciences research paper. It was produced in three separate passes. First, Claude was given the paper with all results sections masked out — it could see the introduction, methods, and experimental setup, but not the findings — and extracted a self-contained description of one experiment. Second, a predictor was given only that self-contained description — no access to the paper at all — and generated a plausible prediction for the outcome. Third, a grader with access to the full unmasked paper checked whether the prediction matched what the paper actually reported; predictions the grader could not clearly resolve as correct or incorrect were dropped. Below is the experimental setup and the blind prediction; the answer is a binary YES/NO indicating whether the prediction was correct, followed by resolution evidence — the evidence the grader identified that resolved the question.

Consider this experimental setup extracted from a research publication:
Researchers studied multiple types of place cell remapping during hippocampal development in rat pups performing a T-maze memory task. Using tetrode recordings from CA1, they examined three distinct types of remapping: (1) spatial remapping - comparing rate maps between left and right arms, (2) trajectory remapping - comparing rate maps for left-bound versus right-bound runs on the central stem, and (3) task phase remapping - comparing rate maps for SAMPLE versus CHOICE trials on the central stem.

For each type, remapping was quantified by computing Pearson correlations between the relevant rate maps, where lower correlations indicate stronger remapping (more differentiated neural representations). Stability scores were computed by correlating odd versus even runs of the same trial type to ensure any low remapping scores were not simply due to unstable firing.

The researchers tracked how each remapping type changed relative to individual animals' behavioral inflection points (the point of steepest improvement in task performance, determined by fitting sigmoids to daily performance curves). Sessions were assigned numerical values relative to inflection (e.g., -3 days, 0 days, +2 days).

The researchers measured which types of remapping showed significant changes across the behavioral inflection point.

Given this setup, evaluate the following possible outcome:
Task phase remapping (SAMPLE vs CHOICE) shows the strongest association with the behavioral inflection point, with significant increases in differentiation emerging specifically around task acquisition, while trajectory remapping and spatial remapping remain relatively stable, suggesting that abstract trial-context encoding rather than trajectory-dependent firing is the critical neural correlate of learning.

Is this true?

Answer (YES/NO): YES